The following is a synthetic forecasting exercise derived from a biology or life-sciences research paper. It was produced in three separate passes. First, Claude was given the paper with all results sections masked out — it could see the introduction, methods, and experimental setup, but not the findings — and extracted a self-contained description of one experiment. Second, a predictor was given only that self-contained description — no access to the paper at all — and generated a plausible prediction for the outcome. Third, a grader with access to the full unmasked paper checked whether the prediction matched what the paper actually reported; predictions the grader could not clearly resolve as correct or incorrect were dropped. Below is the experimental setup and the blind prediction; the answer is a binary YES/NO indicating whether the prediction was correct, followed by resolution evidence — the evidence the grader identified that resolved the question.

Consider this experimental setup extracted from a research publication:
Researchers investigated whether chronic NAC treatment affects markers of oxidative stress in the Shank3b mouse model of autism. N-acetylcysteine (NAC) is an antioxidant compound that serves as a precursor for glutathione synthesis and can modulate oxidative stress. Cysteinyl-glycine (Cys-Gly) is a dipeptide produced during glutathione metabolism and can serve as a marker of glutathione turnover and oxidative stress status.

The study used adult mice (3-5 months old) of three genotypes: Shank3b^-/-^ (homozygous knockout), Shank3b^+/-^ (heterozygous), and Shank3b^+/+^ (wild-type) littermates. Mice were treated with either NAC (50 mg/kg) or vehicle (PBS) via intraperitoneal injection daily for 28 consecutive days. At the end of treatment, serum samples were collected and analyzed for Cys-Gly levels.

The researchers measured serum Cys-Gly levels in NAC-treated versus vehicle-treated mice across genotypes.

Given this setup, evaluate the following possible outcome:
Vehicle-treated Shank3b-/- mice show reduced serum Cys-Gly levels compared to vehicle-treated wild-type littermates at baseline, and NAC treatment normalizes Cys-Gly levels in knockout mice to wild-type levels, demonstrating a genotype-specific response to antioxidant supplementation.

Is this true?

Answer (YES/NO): NO